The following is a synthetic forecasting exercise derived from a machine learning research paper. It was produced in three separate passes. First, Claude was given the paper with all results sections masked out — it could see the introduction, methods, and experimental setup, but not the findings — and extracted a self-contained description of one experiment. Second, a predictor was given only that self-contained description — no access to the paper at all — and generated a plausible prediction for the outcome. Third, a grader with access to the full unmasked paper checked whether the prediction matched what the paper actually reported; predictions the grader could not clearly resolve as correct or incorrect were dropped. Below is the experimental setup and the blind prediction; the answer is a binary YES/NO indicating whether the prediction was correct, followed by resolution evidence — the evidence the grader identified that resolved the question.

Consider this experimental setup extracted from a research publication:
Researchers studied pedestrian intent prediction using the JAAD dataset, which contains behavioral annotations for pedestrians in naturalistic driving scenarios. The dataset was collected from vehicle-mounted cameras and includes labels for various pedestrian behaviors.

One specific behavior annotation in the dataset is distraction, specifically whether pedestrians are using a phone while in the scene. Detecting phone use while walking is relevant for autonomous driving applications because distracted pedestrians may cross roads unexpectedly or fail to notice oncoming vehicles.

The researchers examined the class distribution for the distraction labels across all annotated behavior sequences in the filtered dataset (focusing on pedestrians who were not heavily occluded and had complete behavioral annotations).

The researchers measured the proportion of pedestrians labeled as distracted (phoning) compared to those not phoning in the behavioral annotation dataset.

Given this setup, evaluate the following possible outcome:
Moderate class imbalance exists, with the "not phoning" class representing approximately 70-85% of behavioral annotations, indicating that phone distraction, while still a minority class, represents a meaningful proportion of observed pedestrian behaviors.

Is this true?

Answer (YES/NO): YES